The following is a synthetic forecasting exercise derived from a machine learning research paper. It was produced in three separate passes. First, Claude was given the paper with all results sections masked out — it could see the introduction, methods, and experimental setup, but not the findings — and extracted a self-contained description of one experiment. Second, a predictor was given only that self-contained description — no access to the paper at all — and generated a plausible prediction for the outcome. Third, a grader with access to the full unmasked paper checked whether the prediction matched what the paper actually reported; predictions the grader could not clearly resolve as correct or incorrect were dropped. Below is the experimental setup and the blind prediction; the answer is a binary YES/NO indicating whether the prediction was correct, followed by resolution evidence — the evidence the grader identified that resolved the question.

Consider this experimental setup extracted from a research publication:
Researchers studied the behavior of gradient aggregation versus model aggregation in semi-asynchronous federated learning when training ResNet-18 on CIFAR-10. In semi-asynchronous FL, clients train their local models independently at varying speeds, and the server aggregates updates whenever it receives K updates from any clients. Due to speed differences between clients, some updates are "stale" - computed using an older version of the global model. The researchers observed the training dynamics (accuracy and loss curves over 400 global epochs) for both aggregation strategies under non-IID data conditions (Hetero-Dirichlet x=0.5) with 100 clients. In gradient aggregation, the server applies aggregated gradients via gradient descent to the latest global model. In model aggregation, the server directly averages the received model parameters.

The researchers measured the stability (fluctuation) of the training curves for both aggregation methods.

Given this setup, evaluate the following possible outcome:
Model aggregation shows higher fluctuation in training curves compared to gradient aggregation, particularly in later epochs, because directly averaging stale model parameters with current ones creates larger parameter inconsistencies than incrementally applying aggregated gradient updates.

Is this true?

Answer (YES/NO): NO